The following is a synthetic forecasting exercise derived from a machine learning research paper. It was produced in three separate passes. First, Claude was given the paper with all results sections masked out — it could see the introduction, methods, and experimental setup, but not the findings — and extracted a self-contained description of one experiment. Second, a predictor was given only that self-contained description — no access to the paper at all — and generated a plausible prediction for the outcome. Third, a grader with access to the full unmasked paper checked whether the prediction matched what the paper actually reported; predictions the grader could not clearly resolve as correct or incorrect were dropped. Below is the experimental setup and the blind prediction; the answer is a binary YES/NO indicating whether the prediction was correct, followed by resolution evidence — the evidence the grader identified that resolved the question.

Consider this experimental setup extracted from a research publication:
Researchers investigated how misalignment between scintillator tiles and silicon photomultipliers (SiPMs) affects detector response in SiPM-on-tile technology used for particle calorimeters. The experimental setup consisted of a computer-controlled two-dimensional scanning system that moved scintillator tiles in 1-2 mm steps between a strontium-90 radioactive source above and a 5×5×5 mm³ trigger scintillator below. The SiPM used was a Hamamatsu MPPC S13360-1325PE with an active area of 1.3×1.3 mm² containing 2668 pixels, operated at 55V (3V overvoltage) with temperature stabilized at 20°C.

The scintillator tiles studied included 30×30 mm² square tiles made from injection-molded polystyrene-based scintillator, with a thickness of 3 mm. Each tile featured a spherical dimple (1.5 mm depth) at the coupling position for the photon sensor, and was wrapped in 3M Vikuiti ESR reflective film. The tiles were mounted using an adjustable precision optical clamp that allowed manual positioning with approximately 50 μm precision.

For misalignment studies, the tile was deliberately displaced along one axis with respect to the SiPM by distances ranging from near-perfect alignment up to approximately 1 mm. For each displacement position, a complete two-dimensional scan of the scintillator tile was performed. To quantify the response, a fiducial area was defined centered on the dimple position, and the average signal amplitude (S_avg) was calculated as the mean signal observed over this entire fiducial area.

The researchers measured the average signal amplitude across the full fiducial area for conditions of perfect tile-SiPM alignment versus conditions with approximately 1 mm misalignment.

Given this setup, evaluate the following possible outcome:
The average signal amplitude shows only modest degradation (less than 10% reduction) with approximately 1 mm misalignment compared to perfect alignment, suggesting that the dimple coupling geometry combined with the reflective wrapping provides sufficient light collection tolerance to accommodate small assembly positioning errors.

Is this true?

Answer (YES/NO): NO